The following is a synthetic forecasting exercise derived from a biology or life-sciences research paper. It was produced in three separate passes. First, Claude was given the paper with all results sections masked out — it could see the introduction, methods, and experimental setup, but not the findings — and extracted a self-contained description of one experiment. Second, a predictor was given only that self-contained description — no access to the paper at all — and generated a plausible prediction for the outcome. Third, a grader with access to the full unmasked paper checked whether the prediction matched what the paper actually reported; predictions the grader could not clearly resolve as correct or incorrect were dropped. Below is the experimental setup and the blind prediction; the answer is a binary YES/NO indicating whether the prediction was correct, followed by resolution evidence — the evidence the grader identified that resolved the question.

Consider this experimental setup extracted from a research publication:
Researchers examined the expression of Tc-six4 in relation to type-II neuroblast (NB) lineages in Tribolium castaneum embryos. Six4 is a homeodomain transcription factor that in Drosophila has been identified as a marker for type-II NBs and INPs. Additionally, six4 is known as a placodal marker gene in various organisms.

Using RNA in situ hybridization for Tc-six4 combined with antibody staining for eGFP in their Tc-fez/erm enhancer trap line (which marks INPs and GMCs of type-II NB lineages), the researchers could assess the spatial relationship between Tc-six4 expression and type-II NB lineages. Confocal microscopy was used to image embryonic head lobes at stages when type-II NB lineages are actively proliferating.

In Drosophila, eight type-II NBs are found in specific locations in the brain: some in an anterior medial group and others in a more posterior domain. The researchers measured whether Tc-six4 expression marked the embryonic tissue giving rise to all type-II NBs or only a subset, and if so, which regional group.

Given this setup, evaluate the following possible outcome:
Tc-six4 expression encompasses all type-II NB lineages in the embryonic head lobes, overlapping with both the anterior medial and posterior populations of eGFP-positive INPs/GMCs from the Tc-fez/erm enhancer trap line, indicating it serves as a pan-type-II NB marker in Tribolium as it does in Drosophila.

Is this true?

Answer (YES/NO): NO